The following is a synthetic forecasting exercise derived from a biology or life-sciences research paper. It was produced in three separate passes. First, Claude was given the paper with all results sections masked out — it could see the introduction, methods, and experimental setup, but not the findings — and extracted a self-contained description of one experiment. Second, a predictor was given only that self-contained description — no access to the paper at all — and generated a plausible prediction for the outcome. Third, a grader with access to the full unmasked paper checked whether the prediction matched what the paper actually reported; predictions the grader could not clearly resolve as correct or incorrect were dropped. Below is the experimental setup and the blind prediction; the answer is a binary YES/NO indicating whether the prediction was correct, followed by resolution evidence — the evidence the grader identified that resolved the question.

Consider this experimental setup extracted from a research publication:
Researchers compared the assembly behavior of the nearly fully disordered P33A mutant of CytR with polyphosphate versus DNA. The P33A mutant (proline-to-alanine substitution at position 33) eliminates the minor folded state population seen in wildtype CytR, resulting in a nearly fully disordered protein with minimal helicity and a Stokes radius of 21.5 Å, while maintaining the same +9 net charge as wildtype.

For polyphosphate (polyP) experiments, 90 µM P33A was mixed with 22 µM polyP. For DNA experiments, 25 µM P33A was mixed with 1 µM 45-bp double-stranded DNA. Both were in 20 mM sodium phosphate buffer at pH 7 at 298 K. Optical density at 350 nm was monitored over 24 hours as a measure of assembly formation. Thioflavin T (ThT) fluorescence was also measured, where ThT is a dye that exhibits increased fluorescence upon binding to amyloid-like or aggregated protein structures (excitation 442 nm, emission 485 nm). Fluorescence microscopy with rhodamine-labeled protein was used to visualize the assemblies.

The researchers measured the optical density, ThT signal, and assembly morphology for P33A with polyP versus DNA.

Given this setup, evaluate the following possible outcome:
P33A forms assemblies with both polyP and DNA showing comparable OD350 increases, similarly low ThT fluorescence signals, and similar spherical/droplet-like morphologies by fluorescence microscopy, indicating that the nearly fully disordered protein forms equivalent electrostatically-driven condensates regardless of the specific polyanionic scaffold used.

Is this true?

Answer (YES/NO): NO